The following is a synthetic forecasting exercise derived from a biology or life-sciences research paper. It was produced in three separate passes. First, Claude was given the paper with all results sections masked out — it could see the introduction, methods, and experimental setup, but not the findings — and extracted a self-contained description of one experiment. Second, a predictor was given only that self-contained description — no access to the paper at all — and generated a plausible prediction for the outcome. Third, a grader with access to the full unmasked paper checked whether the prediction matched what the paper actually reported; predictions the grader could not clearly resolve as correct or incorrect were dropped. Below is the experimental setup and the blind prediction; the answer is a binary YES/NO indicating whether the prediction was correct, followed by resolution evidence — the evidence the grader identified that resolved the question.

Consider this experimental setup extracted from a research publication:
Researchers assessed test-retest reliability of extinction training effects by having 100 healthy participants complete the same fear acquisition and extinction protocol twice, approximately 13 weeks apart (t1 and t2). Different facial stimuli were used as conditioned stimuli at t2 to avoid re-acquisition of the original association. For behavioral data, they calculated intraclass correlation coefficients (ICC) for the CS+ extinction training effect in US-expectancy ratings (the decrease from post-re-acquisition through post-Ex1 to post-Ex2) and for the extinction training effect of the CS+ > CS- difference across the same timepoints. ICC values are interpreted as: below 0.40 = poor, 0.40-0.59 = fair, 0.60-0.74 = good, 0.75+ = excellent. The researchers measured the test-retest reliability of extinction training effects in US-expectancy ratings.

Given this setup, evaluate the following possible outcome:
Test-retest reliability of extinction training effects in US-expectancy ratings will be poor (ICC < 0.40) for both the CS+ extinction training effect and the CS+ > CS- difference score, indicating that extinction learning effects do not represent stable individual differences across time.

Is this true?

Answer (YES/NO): NO